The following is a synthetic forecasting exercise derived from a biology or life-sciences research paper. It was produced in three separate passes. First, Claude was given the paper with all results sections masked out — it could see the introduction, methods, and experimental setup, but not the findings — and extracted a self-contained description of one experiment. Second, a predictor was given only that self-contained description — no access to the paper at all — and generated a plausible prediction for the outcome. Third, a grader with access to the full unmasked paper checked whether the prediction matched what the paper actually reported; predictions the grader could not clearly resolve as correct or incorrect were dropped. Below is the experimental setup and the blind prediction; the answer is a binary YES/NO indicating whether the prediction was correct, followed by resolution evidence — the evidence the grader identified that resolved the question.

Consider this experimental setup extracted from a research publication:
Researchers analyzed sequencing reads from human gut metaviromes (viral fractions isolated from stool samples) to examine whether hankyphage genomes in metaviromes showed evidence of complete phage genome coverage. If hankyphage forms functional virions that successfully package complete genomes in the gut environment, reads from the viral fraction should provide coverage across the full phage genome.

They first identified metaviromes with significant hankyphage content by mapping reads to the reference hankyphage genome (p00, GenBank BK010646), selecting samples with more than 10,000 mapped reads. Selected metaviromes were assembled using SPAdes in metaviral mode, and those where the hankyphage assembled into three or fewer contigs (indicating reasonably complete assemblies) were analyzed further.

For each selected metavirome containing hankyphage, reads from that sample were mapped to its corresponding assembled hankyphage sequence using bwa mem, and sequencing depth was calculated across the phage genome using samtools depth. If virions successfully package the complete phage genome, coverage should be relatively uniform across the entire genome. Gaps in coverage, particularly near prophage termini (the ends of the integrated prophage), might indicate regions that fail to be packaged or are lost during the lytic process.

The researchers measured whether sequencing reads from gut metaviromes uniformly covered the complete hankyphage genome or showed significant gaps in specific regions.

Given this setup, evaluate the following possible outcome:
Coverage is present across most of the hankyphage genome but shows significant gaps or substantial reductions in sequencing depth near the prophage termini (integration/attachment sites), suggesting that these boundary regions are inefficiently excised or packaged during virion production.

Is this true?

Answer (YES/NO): NO